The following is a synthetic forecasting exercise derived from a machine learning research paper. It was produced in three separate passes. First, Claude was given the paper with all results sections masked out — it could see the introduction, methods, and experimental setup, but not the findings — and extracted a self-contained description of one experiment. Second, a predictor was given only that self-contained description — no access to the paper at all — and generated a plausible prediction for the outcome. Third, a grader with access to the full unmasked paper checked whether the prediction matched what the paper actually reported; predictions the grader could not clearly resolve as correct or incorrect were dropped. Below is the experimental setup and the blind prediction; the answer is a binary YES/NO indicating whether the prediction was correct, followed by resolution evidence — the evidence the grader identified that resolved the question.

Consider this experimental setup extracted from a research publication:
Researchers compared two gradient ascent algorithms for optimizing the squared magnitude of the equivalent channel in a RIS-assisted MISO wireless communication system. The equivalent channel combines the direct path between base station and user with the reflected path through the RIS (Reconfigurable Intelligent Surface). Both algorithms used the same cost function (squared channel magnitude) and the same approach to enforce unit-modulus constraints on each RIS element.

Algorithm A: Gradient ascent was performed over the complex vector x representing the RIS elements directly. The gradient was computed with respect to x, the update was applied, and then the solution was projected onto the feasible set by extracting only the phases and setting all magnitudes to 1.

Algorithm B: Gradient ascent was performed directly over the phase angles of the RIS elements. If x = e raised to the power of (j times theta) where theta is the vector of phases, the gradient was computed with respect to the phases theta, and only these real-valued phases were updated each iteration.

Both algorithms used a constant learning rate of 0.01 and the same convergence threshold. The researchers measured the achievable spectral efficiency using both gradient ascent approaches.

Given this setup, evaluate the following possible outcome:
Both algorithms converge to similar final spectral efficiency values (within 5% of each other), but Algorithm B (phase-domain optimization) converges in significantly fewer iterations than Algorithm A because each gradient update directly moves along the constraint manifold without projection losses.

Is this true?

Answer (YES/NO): NO